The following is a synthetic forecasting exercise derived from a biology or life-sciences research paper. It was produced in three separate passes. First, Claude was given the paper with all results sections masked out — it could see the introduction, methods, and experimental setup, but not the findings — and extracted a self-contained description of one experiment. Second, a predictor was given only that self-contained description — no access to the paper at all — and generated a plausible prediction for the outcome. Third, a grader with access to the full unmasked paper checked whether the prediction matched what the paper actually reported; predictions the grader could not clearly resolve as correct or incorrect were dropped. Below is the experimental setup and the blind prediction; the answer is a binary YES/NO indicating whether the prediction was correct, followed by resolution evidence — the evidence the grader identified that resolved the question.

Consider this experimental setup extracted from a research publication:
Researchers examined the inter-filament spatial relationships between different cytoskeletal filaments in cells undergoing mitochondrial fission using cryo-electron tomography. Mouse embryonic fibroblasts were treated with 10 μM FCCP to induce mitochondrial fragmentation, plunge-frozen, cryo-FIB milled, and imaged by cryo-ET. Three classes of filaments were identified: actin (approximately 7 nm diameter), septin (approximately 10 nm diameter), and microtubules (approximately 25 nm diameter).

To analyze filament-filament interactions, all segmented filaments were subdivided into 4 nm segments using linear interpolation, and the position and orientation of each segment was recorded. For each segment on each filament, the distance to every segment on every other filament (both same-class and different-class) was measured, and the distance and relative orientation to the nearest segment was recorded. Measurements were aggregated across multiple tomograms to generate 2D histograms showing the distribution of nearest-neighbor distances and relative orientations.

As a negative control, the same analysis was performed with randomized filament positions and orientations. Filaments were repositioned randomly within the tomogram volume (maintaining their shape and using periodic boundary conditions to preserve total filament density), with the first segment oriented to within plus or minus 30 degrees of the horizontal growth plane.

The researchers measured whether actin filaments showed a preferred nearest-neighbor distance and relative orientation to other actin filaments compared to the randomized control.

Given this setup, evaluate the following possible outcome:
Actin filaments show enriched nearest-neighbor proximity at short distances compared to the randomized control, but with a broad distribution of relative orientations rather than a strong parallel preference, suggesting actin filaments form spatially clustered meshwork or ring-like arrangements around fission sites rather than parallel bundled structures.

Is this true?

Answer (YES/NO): NO